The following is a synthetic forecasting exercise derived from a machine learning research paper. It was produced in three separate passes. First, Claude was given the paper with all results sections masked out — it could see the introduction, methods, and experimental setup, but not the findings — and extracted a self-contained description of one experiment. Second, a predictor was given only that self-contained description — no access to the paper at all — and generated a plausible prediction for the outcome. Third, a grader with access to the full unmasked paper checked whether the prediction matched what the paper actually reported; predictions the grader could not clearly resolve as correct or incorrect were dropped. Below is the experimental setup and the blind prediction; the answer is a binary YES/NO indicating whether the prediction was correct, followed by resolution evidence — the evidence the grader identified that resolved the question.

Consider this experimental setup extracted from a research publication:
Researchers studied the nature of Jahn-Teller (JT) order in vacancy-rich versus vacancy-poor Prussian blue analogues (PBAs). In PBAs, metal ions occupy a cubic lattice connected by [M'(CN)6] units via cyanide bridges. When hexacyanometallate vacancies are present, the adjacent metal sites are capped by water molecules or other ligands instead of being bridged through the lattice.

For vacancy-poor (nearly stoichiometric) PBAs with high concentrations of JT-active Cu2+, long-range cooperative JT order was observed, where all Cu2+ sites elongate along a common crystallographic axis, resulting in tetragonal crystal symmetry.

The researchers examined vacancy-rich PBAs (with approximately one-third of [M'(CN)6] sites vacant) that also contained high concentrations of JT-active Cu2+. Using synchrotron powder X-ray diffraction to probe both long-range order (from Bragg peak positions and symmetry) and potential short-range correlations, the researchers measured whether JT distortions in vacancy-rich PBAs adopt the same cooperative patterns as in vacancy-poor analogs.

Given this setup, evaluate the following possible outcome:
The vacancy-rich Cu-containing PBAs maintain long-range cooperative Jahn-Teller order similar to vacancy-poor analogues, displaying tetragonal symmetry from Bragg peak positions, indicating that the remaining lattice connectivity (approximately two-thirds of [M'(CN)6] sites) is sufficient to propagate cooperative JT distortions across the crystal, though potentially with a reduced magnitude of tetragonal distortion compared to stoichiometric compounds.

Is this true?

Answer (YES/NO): NO